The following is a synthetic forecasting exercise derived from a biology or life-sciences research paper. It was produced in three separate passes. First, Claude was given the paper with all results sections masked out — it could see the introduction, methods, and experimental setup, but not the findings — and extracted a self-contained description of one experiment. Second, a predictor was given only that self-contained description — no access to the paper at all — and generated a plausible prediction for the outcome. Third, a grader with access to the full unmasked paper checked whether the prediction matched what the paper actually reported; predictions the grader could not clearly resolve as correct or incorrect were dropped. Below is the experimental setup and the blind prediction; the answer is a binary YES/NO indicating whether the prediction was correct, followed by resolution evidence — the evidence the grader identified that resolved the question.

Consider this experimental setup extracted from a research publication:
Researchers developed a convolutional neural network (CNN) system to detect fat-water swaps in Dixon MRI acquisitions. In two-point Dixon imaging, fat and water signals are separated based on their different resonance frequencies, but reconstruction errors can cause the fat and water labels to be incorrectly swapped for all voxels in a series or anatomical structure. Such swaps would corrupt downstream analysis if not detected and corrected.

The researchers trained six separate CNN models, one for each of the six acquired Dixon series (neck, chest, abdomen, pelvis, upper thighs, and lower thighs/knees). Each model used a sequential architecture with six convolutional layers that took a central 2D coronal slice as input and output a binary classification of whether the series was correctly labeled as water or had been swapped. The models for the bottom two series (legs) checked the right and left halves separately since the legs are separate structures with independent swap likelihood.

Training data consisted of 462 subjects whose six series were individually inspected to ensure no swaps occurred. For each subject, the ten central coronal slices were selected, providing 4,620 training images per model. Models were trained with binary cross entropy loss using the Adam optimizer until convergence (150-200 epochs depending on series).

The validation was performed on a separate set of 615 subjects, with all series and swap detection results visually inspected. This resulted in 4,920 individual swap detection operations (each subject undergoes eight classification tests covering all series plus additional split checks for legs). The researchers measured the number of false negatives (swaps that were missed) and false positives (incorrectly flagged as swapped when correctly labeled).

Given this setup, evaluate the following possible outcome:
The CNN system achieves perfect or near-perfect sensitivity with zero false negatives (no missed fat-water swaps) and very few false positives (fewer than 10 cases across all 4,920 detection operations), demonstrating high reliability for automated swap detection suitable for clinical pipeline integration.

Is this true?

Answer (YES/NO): NO